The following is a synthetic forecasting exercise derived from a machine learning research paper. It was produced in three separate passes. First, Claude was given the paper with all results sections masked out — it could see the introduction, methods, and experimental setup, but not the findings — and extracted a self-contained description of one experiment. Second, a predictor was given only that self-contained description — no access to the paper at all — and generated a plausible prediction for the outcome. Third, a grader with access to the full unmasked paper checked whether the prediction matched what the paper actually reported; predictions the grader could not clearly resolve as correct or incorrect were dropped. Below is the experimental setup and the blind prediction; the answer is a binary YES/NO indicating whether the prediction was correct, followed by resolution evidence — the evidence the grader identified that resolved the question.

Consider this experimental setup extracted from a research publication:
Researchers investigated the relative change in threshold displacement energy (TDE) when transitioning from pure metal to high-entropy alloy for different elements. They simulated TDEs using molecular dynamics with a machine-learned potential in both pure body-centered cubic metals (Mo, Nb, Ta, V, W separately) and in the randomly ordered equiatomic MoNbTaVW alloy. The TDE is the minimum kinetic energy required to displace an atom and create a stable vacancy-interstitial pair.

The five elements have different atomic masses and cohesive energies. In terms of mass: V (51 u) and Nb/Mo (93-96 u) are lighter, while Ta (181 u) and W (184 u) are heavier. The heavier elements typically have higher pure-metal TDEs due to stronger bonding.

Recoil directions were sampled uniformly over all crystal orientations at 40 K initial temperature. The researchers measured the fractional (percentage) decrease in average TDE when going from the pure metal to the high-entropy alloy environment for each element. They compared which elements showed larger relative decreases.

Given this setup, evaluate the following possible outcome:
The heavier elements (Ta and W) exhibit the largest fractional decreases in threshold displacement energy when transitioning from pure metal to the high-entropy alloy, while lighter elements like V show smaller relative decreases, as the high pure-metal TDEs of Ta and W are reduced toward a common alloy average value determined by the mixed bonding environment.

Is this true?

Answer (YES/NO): YES